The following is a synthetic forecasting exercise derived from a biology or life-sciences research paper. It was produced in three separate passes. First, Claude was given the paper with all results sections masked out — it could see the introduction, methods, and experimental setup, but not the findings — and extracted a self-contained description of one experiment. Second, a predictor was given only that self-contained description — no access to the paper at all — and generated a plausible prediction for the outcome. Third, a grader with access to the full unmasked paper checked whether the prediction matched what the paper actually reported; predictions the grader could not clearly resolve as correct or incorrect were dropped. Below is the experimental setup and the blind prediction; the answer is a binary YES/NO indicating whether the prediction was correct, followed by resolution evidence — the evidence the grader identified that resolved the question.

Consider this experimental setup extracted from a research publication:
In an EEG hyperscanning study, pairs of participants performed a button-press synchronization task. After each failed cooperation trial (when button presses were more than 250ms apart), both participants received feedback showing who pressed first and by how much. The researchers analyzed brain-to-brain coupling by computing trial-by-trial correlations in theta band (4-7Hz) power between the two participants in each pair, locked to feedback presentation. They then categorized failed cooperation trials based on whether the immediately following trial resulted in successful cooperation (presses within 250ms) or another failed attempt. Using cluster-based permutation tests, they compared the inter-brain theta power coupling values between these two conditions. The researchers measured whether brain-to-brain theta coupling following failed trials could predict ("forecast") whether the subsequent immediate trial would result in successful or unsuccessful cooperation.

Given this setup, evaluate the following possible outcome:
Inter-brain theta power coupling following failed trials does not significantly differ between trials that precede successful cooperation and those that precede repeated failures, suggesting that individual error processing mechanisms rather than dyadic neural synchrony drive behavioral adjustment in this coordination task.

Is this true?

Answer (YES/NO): NO